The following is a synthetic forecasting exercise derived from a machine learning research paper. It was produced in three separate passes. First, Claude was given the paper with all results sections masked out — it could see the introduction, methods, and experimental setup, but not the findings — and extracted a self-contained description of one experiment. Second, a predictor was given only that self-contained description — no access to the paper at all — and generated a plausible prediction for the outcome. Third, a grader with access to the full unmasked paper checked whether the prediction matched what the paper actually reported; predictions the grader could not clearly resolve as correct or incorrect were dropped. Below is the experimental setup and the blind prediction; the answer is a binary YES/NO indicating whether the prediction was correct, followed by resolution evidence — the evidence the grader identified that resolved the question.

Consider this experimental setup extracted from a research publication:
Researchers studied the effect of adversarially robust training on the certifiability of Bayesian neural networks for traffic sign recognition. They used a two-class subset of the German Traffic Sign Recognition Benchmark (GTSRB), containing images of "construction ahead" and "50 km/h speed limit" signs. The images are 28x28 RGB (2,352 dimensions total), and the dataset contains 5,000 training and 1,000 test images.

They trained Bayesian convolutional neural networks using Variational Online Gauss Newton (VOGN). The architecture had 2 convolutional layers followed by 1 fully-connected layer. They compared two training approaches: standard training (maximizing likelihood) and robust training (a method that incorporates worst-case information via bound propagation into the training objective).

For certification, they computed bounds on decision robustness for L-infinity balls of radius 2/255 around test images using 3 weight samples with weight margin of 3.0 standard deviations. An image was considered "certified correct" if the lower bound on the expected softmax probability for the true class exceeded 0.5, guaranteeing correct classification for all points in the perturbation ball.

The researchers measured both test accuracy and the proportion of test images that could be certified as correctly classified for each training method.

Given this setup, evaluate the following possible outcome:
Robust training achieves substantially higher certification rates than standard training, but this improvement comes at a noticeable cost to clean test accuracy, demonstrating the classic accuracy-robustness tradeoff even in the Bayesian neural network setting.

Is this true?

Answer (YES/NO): YES